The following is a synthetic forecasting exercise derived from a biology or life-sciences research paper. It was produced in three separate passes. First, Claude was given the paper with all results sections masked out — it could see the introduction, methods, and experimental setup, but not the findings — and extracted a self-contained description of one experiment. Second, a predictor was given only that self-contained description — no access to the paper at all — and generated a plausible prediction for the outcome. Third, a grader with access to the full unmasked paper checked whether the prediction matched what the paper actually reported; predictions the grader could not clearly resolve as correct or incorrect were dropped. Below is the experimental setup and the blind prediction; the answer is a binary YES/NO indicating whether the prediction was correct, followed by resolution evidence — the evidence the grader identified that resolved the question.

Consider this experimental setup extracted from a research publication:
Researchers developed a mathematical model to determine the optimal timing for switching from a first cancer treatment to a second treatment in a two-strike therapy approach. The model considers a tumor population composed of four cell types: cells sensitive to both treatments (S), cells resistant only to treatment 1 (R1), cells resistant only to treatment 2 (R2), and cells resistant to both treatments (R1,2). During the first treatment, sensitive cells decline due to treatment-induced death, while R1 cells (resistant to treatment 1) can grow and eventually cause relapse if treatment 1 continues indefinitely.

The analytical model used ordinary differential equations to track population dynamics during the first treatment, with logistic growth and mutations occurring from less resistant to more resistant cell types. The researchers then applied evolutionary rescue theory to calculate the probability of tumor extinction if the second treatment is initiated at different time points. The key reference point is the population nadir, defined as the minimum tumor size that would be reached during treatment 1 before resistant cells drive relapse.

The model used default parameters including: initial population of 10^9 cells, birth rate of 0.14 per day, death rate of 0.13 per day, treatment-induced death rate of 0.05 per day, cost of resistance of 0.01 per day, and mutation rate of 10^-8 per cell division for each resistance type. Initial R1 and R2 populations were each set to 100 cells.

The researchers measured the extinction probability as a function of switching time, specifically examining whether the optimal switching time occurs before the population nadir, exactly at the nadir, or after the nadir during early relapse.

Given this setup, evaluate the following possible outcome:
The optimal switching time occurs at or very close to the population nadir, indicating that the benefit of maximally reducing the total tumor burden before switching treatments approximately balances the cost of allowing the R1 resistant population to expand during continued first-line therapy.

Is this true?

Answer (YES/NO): YES